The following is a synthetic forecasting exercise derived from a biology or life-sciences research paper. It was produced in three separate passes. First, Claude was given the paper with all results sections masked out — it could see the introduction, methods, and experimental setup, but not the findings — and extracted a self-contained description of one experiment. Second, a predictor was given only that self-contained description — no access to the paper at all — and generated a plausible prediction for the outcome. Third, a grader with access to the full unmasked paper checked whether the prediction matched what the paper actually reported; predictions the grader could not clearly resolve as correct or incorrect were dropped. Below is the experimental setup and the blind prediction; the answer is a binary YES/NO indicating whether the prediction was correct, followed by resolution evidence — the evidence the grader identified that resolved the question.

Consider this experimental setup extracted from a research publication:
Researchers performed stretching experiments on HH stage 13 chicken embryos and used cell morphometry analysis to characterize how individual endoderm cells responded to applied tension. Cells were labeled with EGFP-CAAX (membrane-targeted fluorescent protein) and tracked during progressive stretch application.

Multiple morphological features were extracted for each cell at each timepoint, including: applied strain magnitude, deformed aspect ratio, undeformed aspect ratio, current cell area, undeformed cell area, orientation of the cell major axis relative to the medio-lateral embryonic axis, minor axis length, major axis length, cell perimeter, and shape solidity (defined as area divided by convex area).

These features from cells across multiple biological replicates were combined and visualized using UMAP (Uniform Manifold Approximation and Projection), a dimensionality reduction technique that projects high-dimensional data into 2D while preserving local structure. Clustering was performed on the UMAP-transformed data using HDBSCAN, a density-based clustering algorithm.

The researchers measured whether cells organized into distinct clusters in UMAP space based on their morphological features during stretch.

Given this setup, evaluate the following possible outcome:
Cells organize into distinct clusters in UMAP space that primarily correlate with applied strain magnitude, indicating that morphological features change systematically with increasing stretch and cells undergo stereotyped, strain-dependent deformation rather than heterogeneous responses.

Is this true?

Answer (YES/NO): NO